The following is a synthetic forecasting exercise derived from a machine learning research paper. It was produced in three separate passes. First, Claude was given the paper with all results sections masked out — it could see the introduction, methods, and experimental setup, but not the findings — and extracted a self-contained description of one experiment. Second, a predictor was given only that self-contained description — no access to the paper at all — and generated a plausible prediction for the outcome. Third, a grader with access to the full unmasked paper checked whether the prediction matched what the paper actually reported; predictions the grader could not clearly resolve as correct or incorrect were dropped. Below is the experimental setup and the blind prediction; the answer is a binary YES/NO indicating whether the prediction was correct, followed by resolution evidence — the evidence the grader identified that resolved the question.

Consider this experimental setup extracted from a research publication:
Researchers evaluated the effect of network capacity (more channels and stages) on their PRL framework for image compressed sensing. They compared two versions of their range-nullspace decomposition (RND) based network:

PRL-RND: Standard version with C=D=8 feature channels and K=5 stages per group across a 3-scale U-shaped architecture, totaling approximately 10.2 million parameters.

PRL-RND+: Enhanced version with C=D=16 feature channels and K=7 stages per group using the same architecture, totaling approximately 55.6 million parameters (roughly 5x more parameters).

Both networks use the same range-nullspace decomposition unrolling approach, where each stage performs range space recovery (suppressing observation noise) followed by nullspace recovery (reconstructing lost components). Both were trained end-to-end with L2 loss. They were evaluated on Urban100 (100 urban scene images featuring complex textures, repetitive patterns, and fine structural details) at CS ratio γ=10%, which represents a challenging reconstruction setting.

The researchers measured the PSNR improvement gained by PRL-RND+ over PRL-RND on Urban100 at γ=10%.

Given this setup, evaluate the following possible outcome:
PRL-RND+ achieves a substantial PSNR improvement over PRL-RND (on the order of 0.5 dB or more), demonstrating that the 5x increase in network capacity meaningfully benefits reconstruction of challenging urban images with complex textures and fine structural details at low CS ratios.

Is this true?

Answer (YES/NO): NO